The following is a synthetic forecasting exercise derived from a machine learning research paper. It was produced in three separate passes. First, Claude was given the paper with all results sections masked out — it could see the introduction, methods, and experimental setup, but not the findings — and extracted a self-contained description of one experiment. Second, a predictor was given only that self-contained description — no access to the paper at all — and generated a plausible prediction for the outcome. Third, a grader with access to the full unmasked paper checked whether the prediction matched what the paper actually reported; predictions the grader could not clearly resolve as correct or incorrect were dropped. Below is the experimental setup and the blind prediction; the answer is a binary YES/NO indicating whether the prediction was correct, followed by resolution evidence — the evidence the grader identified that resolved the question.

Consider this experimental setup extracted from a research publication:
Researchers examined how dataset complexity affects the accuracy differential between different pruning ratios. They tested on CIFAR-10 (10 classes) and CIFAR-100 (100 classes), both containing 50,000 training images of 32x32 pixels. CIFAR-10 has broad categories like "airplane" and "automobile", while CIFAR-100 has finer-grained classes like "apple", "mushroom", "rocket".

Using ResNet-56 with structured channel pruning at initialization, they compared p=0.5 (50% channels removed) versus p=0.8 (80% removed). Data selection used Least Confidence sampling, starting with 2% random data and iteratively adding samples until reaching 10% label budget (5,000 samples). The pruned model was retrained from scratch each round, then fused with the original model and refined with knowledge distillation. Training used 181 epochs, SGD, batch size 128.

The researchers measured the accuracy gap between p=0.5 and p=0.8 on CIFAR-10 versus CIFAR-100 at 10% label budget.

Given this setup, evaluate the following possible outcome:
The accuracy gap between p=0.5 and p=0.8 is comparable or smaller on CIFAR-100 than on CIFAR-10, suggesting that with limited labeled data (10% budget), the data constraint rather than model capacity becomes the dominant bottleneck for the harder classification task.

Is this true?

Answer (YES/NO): NO